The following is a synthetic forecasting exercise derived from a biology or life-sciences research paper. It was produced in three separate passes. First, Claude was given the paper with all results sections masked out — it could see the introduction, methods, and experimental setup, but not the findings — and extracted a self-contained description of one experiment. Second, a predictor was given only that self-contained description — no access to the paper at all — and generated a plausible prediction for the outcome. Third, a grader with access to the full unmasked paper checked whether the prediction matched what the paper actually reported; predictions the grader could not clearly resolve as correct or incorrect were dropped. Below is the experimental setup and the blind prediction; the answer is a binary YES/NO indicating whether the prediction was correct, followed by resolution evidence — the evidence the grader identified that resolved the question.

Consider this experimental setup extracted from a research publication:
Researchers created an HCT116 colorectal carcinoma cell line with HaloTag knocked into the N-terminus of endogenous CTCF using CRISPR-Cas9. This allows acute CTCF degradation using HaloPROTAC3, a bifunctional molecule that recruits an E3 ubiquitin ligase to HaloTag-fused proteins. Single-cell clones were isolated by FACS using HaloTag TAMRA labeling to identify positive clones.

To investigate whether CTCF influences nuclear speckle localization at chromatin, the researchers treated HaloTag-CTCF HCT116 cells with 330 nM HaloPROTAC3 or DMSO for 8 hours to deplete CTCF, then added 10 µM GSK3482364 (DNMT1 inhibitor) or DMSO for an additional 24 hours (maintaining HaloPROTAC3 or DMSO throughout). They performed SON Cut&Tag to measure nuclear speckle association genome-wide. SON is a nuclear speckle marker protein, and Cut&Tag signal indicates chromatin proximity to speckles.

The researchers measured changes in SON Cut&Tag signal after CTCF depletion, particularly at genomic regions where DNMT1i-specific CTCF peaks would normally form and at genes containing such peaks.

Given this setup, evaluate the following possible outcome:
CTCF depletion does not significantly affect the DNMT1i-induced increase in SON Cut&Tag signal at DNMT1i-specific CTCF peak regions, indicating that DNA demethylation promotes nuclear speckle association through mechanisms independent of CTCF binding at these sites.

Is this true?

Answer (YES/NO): NO